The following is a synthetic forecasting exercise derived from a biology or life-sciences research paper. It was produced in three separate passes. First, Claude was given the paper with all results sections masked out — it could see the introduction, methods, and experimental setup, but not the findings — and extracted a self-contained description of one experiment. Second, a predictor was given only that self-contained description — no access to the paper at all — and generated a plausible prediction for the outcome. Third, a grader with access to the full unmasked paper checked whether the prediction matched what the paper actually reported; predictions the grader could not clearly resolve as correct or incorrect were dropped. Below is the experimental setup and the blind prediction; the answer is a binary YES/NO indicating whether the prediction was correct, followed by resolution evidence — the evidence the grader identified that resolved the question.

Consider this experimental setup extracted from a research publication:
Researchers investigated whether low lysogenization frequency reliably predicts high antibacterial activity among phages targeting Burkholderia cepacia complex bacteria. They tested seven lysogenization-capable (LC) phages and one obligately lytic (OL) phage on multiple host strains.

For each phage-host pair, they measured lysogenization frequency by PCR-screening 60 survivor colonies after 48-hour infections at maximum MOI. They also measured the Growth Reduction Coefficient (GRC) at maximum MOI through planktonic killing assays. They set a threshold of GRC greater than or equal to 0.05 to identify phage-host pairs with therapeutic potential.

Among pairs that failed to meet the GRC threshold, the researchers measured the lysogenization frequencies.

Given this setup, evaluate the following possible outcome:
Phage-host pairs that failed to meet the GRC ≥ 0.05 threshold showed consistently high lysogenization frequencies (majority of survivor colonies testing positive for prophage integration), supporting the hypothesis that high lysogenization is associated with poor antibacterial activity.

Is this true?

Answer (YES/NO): NO